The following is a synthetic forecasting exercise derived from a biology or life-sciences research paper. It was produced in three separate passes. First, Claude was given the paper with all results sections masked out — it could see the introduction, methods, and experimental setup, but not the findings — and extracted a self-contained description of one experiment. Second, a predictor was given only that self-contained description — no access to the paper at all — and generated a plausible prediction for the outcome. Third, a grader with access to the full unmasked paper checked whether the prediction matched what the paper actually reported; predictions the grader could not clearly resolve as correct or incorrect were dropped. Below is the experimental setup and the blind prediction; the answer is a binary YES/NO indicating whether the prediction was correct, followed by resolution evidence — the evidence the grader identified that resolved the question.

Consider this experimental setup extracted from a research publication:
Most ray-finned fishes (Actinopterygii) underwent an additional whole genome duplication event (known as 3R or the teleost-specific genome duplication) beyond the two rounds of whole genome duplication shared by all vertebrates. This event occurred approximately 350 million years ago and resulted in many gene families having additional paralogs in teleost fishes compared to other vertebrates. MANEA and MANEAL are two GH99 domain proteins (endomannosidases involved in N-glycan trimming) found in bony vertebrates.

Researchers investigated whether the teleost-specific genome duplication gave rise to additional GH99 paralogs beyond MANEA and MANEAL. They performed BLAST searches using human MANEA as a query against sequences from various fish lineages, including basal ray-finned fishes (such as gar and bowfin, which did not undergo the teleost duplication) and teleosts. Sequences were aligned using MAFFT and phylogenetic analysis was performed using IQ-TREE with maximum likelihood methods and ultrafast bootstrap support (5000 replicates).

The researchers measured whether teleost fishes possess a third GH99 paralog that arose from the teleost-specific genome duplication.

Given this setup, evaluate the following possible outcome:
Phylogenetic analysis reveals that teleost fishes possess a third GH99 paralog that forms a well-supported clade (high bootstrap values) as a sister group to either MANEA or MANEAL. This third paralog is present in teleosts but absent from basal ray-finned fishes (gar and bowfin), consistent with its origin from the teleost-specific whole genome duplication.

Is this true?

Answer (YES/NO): YES